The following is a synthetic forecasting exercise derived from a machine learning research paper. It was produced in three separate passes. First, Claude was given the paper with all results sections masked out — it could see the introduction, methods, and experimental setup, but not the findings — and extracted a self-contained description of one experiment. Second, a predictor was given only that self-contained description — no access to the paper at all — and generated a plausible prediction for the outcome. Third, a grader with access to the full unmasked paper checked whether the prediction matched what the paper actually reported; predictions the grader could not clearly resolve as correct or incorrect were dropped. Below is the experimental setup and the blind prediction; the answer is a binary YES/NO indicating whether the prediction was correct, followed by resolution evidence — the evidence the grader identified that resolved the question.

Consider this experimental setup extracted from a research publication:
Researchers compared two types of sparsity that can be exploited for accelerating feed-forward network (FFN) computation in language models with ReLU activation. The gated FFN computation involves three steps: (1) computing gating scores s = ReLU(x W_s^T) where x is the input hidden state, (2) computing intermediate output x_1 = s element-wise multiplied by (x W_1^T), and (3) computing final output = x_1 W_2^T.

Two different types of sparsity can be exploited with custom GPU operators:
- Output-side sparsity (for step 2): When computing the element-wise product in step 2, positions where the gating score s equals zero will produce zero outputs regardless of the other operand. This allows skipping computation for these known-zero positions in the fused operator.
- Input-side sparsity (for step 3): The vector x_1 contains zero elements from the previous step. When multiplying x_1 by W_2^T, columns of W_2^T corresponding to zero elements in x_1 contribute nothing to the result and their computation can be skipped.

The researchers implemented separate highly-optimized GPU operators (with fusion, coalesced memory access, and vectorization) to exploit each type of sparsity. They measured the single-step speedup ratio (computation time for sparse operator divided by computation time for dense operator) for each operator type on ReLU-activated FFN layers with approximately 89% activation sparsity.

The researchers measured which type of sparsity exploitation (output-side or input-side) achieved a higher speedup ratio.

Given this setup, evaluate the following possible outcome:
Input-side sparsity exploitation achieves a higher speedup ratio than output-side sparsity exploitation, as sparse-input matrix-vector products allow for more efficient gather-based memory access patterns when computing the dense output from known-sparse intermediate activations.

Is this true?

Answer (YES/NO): NO